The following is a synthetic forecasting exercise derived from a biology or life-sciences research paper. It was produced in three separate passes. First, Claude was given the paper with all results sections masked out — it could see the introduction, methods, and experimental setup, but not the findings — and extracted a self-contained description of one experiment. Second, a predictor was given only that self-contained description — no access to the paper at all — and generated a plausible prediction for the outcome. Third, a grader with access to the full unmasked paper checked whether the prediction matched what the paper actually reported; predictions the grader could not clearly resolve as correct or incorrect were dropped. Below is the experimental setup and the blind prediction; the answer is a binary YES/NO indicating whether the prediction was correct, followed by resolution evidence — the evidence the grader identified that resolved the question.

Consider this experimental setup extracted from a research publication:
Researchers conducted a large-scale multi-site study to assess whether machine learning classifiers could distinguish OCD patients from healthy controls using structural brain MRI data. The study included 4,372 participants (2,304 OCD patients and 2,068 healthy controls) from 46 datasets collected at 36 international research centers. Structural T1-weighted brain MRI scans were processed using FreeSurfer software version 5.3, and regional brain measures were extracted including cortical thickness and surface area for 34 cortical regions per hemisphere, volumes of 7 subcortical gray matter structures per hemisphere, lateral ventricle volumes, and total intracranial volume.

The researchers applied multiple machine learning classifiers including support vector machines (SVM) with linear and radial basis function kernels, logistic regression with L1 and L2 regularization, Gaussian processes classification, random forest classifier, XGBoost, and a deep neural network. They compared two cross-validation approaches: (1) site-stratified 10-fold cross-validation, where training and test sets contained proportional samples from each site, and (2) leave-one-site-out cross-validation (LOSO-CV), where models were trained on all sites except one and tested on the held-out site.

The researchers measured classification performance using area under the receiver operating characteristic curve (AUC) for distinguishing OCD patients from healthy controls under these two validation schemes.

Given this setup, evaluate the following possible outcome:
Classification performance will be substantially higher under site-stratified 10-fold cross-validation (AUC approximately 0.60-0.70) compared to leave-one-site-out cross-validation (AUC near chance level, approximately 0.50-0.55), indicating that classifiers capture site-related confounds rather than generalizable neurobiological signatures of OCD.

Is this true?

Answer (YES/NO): NO